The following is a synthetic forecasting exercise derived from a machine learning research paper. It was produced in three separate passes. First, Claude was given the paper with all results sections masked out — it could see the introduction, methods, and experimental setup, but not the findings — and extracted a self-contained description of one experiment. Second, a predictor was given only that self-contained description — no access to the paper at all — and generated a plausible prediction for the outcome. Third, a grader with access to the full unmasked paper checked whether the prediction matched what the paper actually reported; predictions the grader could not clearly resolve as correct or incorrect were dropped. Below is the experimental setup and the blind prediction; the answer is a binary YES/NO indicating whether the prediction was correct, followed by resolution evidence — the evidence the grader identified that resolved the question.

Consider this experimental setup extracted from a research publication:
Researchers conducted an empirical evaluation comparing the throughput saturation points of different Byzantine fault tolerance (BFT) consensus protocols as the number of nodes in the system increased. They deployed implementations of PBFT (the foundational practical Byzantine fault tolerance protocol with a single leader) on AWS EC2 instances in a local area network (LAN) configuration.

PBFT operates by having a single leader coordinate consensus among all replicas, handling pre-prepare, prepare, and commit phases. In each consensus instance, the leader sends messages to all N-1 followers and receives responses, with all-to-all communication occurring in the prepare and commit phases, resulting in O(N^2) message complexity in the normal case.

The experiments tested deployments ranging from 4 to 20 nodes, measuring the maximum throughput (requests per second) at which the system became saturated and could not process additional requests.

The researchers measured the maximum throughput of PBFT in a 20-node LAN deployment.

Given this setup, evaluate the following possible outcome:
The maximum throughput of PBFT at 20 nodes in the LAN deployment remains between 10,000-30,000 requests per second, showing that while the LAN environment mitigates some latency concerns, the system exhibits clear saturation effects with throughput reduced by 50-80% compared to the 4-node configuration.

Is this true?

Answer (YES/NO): NO